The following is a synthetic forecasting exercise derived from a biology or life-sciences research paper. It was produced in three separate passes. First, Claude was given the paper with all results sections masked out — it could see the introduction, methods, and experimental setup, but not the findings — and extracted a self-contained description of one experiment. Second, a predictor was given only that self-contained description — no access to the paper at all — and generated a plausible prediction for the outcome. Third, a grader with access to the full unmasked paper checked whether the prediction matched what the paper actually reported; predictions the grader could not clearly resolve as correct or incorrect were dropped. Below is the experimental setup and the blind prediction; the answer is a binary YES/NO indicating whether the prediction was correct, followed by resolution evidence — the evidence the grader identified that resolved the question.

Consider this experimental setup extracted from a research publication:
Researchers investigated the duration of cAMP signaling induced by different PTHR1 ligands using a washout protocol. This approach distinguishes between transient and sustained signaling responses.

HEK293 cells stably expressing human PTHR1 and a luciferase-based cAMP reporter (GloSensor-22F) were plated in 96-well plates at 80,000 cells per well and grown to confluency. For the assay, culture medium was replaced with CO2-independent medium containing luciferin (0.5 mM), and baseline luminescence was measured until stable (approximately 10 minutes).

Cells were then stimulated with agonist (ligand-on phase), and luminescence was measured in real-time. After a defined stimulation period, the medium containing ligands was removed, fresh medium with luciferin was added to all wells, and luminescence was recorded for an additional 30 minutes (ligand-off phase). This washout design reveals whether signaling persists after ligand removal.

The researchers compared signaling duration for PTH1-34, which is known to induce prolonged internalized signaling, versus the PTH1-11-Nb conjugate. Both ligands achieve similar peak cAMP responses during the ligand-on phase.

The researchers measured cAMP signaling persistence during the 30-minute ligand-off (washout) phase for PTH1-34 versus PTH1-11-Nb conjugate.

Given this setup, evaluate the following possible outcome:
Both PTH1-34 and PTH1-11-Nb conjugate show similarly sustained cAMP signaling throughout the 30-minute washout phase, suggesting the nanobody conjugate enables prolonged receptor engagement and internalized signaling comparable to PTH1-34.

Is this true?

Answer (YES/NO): NO